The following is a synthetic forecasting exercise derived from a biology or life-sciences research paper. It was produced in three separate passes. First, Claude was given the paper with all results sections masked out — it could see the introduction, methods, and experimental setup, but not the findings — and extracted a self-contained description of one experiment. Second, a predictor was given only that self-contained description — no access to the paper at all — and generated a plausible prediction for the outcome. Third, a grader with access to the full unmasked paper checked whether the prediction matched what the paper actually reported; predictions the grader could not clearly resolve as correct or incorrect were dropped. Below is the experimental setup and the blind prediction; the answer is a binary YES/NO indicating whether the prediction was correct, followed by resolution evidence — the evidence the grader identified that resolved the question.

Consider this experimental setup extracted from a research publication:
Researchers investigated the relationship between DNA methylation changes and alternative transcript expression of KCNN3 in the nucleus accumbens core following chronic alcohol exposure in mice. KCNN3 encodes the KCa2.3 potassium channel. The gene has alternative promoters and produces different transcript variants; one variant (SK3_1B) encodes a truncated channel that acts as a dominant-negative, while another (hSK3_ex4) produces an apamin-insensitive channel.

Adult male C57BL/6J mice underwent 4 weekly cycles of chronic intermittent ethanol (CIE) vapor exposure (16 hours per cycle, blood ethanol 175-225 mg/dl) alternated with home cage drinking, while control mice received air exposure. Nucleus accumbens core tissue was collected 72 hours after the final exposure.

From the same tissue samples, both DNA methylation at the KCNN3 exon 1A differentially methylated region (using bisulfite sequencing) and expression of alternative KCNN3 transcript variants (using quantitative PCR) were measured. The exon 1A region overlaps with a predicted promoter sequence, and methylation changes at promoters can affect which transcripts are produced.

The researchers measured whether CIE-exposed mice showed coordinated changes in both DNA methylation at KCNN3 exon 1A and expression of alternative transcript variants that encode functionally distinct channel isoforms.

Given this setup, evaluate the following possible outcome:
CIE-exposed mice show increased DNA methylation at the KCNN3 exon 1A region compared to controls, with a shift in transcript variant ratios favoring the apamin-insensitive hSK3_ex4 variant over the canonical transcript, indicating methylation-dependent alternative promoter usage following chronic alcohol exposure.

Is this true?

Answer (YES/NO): NO